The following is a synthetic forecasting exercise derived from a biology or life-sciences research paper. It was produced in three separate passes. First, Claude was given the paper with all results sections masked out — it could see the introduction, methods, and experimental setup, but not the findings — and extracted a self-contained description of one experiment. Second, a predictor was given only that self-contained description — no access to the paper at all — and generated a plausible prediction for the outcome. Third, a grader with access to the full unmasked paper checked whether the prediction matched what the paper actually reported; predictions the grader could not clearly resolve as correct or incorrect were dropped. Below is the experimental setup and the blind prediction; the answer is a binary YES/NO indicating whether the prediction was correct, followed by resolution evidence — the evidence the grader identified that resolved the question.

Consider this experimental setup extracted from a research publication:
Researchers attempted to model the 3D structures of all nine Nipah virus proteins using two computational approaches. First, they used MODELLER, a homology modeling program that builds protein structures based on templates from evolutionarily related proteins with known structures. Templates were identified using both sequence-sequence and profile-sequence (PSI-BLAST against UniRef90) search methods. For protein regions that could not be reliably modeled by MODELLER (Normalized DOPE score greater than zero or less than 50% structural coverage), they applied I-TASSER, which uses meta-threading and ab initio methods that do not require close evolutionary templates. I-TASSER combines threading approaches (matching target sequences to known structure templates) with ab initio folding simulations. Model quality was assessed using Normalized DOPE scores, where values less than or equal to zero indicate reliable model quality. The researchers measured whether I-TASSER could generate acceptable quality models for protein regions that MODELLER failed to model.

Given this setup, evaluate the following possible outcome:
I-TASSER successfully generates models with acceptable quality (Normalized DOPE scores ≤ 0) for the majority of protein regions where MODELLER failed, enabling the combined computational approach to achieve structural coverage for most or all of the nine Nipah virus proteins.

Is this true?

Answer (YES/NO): NO